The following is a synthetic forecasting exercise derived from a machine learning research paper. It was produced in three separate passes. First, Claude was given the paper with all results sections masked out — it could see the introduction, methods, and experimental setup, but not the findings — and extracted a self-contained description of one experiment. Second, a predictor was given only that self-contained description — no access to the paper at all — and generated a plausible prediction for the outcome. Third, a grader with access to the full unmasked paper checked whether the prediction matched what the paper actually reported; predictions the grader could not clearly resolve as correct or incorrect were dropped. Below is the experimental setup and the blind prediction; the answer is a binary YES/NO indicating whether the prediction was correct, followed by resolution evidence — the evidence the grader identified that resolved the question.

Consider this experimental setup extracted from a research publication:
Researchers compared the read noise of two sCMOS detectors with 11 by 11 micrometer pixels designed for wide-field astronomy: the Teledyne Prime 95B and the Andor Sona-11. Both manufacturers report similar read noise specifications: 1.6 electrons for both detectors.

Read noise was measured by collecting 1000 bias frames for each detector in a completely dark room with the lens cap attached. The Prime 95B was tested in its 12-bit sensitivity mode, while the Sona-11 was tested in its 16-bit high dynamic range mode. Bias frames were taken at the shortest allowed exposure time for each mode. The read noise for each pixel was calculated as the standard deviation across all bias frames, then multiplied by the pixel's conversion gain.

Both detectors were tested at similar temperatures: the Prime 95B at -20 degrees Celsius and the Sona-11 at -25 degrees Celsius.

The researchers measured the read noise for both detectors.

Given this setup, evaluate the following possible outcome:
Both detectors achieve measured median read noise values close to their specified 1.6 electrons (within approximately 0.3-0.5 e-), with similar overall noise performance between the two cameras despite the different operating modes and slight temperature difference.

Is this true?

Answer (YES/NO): NO